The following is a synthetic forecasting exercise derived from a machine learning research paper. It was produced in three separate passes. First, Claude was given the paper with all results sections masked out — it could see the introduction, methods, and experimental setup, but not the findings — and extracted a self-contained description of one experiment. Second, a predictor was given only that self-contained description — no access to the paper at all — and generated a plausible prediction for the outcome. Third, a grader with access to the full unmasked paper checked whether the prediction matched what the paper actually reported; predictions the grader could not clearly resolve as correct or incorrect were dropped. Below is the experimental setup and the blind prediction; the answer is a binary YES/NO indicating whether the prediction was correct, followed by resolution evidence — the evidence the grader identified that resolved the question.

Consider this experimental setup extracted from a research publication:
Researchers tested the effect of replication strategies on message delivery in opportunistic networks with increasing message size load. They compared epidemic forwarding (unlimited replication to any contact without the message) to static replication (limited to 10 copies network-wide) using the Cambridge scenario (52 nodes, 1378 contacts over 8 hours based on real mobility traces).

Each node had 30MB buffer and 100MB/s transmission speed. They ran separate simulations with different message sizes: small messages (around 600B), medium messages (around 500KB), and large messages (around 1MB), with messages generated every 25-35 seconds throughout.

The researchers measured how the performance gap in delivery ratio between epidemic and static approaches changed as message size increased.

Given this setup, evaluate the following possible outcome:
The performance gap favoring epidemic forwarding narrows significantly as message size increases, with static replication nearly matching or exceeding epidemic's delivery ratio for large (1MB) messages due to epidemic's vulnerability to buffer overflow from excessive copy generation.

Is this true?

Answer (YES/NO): YES